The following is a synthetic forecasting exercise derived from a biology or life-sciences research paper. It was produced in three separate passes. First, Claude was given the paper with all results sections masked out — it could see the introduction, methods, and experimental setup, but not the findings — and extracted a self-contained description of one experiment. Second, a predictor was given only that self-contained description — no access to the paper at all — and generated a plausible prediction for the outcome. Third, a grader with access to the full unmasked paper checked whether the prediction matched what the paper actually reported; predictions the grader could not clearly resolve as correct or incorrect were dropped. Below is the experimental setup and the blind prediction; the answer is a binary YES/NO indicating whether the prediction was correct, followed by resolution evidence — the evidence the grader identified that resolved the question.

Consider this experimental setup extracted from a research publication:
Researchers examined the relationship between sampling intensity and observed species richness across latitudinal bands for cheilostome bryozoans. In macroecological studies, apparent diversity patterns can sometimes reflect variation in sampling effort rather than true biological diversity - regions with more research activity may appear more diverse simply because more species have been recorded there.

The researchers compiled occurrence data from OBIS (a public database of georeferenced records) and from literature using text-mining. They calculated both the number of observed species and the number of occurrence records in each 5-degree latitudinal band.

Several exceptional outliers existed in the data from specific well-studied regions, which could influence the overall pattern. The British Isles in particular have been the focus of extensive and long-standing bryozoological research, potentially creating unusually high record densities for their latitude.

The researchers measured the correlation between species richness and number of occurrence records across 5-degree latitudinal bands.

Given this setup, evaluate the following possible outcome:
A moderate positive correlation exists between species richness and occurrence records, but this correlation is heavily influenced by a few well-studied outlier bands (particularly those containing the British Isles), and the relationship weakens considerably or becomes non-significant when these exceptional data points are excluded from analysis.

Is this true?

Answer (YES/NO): NO